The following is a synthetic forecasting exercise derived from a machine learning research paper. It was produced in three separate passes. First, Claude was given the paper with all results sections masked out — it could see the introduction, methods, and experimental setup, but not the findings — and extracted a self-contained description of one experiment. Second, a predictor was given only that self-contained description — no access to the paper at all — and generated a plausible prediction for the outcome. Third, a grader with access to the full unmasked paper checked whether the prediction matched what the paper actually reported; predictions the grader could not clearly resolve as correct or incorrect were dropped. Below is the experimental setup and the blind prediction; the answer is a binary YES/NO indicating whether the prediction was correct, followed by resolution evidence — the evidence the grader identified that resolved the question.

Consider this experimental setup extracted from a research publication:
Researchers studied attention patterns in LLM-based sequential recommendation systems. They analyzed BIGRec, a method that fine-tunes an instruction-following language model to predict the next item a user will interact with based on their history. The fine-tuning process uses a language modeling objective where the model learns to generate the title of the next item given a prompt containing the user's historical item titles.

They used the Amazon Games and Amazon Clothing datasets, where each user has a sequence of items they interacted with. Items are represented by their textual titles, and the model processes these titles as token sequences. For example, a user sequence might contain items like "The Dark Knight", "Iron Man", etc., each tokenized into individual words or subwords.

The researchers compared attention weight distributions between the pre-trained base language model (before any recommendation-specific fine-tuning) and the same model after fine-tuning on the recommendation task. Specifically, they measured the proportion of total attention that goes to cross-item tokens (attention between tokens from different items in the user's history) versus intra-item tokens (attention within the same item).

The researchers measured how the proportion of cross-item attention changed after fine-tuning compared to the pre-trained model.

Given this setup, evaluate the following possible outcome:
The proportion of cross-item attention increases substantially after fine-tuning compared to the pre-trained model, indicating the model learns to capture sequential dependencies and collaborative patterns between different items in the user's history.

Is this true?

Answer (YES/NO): NO